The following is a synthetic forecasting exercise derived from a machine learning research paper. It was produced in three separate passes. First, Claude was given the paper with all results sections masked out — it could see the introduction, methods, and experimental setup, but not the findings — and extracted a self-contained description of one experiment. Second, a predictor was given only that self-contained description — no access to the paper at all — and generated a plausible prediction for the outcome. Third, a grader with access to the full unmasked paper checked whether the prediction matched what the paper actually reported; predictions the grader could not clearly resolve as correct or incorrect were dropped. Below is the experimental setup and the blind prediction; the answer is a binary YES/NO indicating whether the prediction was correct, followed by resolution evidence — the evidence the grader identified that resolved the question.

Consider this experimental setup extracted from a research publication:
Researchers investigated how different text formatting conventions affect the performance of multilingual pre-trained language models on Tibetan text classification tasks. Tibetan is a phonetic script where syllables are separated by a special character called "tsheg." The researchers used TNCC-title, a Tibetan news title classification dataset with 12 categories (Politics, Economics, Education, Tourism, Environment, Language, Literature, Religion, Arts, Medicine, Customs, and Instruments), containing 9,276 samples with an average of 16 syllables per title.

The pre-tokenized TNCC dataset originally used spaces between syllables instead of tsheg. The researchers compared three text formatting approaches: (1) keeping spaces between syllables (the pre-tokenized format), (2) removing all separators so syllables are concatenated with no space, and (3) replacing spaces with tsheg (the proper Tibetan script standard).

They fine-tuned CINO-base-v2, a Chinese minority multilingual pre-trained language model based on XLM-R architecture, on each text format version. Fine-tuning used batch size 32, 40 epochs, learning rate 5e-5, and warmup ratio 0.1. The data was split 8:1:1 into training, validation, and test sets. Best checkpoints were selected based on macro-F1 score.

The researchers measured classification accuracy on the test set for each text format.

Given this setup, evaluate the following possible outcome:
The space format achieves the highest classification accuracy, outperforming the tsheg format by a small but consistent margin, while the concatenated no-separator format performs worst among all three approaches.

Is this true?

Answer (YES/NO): NO